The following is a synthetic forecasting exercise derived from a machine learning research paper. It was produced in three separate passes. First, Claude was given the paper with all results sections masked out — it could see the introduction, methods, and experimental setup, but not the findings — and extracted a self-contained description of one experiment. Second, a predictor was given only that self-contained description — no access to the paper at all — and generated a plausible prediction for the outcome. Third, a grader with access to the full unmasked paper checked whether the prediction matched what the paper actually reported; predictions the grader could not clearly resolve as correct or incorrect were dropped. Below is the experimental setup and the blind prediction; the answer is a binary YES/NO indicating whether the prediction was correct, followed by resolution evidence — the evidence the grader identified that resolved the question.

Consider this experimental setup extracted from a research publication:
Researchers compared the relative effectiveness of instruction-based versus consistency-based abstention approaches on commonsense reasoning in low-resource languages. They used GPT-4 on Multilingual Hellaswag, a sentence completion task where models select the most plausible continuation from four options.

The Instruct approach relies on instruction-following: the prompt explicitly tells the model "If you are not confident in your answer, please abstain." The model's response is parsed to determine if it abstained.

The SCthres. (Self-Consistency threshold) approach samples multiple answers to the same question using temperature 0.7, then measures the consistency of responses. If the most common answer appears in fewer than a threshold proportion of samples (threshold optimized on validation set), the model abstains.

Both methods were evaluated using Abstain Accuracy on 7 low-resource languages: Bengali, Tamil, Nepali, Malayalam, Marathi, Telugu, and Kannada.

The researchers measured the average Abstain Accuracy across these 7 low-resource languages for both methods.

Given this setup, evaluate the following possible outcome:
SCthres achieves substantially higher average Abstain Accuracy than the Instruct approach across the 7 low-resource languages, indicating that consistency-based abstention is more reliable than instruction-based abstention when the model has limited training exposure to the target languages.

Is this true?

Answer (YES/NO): YES